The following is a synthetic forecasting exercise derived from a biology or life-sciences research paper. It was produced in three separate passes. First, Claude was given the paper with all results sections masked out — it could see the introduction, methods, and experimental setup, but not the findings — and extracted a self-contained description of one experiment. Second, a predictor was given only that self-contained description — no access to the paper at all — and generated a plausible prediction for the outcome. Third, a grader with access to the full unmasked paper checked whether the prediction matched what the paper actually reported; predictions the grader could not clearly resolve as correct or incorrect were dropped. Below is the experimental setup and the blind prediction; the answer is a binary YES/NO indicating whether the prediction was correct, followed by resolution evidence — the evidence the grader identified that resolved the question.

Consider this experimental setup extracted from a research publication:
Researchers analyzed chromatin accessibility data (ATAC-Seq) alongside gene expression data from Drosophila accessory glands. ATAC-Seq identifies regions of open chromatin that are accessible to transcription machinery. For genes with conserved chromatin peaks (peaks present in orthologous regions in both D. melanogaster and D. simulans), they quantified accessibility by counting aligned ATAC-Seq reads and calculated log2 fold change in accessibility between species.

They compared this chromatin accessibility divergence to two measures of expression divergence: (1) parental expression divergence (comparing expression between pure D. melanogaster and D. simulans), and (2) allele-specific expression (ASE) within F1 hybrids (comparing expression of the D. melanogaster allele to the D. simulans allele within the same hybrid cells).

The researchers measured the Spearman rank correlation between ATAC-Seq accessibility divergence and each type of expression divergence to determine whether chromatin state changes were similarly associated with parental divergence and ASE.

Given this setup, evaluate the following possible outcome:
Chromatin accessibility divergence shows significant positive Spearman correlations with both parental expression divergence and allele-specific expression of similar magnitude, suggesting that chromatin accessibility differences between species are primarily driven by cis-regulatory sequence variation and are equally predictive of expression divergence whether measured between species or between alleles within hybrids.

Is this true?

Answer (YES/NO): NO